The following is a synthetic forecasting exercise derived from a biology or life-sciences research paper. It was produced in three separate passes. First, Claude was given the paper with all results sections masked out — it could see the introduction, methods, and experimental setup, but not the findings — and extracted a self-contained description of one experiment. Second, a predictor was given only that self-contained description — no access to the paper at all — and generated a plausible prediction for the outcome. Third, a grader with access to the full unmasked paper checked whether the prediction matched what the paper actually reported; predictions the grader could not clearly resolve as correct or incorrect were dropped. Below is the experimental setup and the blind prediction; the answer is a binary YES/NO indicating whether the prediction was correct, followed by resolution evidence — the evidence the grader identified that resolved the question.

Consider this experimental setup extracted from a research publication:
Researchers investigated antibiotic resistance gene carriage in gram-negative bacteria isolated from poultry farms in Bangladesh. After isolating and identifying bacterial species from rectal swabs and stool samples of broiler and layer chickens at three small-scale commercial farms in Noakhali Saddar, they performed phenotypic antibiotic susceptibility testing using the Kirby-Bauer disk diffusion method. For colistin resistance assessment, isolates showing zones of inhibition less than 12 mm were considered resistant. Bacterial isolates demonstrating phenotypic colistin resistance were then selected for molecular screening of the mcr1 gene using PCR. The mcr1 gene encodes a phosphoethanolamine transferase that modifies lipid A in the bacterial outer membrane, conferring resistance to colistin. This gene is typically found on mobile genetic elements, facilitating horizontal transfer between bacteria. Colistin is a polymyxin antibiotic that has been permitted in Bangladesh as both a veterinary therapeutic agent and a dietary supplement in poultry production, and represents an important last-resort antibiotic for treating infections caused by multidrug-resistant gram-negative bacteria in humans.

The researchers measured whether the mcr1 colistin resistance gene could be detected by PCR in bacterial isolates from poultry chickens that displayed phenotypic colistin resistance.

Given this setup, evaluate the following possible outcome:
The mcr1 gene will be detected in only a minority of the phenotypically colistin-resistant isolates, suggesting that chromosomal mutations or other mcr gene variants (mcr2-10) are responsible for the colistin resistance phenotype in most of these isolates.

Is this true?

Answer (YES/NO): NO